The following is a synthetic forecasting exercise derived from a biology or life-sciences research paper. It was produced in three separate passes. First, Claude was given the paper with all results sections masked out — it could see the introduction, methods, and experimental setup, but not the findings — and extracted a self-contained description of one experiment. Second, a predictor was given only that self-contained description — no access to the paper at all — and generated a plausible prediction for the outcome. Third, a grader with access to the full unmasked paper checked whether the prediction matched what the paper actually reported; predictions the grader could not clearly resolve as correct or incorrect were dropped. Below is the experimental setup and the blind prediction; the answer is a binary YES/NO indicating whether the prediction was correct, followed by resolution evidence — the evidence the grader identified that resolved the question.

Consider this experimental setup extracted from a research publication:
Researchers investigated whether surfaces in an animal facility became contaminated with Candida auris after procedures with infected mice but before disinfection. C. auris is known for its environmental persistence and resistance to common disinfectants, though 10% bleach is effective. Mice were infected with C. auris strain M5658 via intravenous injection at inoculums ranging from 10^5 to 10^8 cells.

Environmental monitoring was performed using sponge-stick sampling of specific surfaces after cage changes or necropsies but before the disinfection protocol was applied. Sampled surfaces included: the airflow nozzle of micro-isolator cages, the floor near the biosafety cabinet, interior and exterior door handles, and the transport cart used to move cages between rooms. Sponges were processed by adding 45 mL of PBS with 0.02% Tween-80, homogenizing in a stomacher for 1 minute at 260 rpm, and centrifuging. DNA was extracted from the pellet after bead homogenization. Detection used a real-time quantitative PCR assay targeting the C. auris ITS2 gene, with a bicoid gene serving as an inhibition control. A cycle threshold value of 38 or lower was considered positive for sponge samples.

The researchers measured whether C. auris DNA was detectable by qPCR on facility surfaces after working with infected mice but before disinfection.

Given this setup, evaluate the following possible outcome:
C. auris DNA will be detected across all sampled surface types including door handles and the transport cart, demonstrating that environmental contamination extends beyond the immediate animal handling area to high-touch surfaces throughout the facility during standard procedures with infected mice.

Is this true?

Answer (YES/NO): NO